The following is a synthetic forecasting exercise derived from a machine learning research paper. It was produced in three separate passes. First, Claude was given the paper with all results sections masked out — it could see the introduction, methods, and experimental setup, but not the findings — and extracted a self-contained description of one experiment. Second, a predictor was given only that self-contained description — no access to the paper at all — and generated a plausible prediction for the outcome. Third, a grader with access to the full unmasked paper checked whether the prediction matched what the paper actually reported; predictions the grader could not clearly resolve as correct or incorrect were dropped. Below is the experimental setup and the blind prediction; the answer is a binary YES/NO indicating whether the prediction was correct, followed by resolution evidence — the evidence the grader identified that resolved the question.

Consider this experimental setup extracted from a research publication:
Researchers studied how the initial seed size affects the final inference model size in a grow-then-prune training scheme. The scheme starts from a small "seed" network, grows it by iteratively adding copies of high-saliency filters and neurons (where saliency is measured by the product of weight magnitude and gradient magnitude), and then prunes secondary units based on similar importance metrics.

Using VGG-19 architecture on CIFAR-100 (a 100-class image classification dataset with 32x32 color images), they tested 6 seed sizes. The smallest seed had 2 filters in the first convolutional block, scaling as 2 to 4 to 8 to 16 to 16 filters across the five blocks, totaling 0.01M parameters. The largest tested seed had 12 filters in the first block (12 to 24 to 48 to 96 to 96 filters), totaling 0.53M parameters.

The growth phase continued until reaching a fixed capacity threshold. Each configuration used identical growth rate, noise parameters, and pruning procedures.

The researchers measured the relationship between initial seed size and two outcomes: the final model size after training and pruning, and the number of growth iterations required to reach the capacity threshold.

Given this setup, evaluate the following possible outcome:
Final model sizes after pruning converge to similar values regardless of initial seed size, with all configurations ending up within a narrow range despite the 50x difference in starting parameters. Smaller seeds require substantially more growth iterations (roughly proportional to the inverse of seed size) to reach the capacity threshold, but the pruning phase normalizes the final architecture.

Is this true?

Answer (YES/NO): NO